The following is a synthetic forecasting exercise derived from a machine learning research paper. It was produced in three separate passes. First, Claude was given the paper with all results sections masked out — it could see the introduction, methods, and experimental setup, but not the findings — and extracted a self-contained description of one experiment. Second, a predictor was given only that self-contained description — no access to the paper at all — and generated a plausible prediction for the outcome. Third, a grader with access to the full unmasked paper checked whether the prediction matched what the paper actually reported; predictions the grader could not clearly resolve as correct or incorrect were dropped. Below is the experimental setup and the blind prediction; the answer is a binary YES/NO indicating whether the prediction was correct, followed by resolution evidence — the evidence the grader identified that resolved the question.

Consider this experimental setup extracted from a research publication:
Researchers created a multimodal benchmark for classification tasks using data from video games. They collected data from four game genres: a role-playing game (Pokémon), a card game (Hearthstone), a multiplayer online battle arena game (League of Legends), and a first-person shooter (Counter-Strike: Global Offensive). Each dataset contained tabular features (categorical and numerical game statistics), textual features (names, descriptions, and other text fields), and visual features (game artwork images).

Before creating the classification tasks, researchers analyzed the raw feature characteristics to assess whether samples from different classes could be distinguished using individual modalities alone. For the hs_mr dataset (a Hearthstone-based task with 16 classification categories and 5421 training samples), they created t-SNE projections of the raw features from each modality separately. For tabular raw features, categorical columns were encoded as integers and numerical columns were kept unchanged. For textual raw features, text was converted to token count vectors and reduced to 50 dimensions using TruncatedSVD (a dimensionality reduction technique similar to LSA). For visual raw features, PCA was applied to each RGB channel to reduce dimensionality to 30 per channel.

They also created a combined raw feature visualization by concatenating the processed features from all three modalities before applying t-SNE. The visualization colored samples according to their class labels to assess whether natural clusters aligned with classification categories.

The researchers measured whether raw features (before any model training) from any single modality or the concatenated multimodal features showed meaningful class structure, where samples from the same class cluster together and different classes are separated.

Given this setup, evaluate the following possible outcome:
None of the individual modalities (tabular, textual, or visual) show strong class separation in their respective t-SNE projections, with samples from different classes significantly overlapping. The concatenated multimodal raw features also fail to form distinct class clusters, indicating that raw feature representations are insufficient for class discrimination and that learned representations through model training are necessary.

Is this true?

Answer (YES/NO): YES